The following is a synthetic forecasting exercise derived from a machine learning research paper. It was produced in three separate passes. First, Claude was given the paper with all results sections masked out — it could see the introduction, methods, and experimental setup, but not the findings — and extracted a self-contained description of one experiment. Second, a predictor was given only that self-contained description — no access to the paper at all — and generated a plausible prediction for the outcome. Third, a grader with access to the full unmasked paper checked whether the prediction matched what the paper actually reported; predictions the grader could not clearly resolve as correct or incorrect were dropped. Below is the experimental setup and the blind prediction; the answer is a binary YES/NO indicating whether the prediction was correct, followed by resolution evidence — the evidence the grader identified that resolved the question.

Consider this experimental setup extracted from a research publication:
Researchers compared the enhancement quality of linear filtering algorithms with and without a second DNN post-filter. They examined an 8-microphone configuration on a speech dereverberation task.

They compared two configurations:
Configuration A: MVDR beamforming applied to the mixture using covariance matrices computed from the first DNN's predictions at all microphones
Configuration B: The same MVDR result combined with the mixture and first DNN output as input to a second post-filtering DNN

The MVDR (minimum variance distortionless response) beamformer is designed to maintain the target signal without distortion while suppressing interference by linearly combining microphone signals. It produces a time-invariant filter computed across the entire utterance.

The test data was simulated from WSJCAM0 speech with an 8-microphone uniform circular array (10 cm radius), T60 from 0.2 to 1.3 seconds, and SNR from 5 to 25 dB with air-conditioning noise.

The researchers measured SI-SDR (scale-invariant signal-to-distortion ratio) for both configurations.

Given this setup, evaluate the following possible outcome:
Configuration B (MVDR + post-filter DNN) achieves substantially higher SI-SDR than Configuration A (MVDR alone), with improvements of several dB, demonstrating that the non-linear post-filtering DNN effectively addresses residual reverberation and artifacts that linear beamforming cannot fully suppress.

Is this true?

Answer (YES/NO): YES